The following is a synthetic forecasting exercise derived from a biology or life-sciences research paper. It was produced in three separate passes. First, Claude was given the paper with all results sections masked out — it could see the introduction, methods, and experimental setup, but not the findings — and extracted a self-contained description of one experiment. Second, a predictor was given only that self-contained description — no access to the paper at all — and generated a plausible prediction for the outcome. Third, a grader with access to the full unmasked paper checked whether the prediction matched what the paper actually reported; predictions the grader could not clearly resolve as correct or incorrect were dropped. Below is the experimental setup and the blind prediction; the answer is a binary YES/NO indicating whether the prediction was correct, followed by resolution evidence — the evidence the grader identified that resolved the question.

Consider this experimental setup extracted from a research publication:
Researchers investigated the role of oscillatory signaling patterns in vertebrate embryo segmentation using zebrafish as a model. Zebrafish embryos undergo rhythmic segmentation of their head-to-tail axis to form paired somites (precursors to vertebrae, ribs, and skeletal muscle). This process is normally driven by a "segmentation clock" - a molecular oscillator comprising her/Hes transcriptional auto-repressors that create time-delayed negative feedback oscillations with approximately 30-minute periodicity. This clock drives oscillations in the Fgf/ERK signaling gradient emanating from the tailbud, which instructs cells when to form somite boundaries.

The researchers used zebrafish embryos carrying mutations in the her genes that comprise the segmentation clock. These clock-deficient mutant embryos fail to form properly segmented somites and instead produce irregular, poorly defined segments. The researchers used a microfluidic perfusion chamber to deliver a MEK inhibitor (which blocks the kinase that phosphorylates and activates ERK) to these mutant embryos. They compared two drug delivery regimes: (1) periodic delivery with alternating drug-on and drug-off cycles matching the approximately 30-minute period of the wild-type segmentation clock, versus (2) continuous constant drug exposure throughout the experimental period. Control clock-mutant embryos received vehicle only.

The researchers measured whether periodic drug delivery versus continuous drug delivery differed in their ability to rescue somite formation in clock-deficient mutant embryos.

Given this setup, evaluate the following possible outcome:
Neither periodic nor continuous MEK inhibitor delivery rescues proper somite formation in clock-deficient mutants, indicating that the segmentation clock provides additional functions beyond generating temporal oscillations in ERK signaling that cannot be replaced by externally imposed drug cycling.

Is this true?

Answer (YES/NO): NO